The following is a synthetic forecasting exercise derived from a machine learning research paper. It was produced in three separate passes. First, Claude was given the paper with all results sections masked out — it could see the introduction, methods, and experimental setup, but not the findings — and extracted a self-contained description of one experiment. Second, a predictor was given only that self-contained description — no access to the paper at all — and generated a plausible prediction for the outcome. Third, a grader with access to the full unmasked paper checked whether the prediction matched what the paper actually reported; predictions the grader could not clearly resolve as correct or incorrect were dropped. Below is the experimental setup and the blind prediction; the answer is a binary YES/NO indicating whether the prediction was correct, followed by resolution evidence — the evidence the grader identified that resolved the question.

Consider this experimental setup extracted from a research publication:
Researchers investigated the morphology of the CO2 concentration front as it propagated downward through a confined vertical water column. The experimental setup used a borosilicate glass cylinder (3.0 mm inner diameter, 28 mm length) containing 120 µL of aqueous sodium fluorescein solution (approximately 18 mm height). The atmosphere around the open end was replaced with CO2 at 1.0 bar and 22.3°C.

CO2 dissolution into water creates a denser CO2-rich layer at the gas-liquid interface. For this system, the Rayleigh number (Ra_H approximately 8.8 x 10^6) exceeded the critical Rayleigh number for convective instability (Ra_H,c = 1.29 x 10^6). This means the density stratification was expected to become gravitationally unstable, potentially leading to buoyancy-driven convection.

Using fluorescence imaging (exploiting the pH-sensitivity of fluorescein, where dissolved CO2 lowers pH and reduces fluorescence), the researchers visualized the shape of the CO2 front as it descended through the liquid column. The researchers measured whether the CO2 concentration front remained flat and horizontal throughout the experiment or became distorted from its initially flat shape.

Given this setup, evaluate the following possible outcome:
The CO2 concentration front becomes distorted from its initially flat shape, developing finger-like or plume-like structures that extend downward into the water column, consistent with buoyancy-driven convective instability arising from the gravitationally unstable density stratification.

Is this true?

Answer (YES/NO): YES